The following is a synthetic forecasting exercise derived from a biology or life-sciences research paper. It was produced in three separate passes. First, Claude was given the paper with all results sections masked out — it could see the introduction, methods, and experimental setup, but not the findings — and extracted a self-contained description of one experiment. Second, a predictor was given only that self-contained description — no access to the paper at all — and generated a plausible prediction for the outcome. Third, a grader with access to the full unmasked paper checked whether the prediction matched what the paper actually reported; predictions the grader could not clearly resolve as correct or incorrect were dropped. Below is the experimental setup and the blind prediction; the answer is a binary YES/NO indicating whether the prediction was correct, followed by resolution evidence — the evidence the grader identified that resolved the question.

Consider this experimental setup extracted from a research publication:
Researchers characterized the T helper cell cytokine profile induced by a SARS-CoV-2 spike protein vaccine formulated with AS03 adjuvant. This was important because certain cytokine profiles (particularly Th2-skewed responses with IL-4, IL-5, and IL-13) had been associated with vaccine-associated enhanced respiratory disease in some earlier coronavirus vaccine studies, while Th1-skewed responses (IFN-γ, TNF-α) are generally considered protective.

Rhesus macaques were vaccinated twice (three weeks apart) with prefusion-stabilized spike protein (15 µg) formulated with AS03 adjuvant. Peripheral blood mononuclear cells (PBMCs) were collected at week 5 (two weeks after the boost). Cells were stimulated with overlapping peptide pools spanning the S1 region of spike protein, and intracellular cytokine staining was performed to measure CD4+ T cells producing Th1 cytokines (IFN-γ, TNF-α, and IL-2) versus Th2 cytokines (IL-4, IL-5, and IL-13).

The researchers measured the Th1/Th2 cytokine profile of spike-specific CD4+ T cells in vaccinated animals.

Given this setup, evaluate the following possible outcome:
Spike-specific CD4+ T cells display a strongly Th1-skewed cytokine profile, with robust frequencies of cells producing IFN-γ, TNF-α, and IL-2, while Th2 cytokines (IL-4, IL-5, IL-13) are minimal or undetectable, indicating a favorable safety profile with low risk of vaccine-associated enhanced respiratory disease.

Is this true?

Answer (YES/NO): NO